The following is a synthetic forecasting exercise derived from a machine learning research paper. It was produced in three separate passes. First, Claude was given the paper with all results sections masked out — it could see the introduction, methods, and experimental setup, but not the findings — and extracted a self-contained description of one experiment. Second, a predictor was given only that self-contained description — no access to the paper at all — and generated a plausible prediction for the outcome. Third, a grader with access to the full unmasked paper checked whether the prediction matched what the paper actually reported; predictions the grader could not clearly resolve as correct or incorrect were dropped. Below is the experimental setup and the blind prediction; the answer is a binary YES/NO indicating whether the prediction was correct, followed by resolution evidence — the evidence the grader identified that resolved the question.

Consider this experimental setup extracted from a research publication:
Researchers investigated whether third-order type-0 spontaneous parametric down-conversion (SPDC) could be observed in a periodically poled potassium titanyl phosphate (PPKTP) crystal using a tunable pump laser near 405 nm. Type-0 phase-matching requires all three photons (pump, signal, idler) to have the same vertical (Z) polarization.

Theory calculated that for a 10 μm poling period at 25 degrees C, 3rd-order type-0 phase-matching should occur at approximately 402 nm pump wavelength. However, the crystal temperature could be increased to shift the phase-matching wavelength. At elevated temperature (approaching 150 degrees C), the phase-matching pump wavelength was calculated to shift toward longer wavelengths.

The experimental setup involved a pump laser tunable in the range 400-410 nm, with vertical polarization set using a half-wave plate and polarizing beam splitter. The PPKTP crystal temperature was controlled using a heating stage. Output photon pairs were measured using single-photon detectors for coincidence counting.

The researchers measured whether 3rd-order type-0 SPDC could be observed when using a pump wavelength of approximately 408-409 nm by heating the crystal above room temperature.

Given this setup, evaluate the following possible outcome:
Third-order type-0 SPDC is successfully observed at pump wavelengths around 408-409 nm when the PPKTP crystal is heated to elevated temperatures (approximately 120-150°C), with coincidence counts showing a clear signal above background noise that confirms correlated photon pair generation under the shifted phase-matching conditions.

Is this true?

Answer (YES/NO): NO